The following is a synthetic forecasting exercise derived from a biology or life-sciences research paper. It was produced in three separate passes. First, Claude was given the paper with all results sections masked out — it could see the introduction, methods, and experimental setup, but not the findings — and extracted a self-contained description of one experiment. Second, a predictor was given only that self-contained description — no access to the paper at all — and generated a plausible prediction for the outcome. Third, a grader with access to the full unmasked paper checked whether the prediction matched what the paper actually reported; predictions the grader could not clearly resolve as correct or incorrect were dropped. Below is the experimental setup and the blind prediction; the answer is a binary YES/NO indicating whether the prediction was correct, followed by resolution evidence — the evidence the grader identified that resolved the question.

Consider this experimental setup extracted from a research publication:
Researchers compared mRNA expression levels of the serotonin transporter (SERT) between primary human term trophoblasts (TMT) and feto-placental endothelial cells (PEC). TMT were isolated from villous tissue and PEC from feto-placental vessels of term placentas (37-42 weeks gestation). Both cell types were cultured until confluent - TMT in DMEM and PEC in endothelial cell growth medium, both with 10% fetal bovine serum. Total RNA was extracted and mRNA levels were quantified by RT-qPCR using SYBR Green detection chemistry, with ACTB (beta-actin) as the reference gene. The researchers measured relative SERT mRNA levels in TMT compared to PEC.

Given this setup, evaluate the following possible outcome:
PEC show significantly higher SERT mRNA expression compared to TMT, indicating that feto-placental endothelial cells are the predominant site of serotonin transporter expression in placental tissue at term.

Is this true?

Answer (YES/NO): NO